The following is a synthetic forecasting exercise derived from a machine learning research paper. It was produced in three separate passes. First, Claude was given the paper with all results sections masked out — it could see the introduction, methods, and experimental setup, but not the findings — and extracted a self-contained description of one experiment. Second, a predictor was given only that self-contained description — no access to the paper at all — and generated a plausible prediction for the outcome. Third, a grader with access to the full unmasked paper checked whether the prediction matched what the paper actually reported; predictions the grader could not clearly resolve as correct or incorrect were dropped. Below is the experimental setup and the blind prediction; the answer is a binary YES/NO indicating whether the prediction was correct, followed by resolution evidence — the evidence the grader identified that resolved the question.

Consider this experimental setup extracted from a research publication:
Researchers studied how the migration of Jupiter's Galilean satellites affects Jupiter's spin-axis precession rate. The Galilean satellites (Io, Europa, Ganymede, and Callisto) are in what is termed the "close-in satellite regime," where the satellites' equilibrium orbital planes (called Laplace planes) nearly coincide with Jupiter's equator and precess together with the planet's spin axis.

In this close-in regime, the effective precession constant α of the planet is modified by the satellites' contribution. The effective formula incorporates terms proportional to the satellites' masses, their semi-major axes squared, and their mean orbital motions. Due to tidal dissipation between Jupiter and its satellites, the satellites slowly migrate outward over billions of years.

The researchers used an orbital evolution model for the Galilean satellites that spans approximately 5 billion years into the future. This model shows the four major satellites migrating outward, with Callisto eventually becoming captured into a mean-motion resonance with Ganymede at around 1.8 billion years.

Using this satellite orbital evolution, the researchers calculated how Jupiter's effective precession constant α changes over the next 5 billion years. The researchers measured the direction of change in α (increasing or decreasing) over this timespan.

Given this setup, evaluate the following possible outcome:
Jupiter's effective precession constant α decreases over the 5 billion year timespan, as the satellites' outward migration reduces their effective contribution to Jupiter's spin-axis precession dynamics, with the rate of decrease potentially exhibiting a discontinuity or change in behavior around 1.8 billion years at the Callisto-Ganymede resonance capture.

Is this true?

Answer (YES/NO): NO